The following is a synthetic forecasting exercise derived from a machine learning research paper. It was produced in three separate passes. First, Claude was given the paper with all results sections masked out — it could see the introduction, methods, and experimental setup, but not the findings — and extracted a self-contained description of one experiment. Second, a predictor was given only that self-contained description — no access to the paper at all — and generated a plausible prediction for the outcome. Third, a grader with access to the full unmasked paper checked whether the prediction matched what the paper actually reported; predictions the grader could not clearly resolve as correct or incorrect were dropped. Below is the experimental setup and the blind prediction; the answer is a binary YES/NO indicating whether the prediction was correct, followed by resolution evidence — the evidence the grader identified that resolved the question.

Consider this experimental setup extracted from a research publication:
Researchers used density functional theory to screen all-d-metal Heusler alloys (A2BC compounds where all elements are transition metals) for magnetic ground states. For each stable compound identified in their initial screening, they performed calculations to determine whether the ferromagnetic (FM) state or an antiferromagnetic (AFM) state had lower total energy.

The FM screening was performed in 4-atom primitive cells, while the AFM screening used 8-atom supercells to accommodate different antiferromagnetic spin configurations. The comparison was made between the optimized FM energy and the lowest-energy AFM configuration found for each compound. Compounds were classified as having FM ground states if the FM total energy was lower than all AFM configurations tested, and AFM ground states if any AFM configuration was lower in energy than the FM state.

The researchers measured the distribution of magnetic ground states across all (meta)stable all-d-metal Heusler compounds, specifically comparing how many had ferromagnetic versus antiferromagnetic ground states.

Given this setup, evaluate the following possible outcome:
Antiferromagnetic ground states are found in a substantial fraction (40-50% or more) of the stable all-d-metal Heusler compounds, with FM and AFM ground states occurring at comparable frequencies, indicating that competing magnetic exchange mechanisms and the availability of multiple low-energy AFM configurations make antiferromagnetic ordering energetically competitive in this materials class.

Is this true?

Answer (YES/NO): NO